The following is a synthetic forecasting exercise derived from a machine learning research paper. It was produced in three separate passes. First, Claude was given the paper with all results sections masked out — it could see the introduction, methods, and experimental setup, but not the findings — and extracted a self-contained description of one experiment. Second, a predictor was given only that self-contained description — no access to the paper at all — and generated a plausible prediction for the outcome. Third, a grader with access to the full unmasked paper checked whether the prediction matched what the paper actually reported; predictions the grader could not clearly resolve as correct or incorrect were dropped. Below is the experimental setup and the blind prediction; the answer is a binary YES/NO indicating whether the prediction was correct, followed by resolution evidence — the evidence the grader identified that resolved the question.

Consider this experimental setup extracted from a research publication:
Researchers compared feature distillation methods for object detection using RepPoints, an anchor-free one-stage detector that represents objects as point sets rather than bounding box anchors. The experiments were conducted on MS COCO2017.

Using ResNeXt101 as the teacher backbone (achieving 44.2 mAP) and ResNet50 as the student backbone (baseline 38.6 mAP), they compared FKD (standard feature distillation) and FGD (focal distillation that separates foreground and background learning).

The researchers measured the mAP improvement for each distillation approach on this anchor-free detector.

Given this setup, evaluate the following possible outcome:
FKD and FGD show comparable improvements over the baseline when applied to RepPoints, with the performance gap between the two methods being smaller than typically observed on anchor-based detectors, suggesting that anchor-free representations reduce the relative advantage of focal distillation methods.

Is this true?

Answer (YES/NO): NO